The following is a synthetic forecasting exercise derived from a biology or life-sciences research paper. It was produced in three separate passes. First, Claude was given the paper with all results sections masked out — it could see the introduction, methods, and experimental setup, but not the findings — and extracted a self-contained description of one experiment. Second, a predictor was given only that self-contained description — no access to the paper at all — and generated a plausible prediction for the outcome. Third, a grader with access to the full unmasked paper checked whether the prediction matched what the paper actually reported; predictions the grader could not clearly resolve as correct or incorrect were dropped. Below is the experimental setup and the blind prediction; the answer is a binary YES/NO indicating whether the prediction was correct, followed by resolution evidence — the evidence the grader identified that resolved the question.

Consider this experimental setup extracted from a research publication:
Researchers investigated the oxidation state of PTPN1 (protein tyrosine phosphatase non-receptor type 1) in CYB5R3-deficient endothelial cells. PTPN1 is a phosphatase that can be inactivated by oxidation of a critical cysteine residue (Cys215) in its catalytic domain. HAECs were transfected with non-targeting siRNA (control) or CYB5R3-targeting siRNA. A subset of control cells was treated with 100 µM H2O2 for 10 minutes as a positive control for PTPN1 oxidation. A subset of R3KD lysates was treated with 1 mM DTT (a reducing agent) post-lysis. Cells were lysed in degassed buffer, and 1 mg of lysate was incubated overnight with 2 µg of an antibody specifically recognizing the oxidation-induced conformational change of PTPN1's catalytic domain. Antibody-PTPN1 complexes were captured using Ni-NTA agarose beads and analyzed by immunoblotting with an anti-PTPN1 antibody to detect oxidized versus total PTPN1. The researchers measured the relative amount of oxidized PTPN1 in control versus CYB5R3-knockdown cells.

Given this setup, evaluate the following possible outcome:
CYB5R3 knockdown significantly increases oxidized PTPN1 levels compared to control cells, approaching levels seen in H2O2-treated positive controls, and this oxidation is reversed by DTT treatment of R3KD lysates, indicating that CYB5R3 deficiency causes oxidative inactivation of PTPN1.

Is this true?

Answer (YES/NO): YES